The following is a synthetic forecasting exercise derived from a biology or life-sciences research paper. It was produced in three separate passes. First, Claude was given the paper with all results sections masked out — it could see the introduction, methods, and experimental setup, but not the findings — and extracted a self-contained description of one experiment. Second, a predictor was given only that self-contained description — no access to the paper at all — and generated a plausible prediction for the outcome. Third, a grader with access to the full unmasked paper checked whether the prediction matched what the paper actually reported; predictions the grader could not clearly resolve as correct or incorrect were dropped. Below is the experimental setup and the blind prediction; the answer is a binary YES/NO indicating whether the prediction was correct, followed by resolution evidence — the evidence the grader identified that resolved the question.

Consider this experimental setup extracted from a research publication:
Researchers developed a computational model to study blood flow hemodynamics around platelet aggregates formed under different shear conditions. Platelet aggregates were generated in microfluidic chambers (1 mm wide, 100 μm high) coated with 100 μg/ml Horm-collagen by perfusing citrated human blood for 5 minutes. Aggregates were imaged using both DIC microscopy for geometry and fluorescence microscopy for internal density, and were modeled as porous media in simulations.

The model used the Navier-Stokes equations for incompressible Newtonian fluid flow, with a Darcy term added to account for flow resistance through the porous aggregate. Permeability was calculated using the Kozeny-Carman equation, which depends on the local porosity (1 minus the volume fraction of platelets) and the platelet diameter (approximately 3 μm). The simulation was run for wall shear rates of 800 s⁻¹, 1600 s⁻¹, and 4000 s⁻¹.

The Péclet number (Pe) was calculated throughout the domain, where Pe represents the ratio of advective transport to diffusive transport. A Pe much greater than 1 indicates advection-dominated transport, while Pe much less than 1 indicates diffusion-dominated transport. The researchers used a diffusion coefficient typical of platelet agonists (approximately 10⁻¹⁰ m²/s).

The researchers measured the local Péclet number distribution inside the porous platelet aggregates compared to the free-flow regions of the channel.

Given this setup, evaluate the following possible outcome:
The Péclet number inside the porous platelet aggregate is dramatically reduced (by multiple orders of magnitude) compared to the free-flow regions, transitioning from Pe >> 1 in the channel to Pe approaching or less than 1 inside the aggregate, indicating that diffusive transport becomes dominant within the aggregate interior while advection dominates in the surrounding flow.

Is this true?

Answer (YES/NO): YES